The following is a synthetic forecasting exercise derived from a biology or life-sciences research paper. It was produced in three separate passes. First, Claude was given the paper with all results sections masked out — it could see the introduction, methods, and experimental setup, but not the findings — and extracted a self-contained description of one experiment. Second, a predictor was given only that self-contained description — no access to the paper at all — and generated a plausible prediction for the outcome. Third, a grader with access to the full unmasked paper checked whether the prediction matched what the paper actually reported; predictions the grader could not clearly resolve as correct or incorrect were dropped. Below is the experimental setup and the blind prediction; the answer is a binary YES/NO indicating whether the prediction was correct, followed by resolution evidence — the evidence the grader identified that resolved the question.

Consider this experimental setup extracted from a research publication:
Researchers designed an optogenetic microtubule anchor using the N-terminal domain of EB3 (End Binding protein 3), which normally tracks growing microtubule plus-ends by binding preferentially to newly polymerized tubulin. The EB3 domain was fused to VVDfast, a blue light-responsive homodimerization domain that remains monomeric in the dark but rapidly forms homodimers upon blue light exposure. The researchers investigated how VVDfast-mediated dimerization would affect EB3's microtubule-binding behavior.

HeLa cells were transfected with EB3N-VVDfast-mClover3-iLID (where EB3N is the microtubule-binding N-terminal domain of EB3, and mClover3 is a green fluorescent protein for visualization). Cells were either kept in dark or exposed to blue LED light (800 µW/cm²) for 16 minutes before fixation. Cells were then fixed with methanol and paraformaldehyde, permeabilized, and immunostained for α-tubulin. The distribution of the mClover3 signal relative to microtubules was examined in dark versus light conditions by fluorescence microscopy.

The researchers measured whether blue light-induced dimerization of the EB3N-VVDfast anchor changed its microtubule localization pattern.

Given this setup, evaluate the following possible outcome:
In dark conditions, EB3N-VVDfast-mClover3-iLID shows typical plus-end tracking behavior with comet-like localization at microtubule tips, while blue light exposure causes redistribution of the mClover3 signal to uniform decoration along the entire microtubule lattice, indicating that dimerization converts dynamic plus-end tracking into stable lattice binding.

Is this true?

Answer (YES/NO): YES